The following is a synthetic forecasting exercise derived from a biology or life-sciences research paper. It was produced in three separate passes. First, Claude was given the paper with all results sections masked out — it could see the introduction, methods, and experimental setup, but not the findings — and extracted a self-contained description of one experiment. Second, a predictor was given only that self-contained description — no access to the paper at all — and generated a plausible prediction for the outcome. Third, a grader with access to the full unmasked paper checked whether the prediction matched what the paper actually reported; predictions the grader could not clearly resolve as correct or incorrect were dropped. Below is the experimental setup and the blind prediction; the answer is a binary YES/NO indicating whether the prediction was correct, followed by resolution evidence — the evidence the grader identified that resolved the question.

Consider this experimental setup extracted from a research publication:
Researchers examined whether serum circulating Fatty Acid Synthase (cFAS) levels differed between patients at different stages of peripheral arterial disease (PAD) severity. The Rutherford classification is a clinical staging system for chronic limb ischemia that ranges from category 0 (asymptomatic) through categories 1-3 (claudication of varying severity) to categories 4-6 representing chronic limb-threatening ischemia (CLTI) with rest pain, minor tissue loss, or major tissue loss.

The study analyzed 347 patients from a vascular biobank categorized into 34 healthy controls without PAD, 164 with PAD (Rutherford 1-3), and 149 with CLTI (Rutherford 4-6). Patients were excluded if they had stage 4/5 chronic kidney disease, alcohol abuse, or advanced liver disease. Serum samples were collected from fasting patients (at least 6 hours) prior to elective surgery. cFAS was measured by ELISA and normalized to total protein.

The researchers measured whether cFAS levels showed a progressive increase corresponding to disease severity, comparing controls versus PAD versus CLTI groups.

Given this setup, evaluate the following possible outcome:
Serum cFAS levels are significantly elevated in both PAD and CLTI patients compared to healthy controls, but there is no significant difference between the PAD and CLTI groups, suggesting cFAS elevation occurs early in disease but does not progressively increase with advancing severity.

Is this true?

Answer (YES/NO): NO